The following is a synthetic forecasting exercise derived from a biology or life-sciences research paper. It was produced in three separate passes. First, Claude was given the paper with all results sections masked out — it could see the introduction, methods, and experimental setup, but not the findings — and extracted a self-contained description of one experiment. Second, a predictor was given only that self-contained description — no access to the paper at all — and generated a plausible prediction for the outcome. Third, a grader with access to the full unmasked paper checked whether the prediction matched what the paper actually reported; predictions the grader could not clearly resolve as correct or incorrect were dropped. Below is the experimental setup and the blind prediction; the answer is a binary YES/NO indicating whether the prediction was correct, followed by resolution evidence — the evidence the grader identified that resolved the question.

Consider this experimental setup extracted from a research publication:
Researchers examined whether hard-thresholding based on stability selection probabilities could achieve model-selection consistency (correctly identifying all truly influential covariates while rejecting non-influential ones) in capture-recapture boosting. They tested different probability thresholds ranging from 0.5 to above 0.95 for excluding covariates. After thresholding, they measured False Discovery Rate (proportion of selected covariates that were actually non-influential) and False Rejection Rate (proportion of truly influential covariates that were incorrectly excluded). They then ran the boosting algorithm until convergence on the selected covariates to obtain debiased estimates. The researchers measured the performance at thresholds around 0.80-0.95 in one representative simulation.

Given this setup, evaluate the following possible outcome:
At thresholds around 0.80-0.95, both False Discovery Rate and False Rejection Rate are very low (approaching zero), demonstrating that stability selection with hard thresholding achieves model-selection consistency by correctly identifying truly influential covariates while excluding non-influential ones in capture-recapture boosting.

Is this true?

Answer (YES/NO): YES